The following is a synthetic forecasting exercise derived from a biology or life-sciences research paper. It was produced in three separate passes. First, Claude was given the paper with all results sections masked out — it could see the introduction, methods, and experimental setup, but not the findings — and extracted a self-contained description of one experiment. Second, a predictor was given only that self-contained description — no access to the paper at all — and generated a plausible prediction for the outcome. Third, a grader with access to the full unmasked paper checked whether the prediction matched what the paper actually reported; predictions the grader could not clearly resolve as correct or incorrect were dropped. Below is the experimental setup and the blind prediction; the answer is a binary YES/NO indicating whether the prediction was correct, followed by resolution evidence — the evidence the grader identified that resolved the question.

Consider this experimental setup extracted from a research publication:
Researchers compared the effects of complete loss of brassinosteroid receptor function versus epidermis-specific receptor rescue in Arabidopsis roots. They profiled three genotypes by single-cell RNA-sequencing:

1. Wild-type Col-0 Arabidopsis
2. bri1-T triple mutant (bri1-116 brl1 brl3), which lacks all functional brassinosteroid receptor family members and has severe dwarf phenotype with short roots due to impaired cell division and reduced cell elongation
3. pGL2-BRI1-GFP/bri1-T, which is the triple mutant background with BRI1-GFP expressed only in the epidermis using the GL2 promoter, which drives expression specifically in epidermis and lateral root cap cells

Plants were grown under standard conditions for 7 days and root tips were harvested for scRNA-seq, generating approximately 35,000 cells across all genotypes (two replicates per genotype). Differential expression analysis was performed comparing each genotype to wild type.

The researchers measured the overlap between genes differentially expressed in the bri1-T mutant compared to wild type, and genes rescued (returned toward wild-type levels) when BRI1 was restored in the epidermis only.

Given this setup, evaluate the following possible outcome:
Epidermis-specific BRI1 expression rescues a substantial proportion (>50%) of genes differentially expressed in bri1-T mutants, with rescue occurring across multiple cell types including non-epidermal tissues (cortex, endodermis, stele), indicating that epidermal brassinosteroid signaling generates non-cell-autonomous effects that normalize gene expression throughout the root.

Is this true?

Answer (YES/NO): NO